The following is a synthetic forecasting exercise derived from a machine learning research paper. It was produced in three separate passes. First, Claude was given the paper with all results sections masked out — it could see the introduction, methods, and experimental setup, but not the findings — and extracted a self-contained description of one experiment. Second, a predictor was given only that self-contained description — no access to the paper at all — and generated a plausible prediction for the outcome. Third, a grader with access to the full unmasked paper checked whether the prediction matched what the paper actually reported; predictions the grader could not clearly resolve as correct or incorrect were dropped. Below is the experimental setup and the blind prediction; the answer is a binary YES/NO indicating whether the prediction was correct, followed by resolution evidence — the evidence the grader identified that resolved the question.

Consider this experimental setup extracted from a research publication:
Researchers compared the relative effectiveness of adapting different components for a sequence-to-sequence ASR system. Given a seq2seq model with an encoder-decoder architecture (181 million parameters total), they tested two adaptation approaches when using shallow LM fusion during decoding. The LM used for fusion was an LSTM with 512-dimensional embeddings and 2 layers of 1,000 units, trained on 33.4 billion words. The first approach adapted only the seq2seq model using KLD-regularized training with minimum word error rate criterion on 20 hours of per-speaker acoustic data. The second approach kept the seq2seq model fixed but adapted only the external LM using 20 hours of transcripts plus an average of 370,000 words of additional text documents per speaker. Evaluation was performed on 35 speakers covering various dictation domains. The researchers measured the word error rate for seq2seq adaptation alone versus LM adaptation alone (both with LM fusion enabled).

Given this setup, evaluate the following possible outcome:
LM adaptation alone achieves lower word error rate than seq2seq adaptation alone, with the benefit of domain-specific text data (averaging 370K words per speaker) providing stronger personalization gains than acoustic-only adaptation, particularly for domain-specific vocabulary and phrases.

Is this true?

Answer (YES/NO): NO